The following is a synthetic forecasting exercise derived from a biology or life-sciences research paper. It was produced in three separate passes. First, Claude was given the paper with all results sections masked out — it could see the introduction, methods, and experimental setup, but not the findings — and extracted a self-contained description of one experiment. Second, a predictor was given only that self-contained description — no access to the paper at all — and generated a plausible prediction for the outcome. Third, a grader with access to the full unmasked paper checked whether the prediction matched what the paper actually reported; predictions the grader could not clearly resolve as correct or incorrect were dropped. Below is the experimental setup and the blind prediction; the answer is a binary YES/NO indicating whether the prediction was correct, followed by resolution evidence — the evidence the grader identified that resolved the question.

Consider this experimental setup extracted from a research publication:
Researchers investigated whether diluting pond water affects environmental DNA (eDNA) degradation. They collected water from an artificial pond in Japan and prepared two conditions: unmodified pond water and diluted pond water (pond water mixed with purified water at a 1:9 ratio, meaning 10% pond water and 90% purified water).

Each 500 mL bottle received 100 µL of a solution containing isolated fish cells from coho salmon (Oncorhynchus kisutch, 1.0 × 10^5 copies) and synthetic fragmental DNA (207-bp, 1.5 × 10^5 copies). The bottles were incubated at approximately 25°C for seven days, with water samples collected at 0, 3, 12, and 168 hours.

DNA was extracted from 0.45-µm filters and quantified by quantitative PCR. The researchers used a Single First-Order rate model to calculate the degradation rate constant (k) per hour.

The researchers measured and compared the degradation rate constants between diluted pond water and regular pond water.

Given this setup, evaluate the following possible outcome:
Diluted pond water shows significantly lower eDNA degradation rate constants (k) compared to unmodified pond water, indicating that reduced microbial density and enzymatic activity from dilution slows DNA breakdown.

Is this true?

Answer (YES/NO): YES